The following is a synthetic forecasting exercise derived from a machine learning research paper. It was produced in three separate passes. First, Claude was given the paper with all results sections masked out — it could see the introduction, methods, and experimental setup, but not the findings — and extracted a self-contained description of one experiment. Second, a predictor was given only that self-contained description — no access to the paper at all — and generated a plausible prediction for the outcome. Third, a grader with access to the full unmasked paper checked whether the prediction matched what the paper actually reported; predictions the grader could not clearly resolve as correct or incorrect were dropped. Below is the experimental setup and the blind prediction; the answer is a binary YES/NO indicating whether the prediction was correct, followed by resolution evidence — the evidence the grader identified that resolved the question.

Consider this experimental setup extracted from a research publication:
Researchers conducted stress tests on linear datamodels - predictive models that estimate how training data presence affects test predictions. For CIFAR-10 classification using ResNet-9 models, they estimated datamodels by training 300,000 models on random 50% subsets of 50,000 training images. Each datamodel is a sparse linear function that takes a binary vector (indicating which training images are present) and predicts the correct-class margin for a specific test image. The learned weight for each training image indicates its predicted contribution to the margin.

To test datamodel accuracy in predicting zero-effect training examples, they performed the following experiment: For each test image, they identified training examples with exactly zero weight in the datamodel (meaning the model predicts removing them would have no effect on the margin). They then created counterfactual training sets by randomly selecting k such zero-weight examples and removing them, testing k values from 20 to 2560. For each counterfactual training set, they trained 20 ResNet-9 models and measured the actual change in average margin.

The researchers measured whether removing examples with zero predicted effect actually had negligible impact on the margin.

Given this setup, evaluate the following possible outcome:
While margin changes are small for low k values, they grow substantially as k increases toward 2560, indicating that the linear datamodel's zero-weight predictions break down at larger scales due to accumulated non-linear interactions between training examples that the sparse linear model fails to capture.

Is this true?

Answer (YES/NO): NO